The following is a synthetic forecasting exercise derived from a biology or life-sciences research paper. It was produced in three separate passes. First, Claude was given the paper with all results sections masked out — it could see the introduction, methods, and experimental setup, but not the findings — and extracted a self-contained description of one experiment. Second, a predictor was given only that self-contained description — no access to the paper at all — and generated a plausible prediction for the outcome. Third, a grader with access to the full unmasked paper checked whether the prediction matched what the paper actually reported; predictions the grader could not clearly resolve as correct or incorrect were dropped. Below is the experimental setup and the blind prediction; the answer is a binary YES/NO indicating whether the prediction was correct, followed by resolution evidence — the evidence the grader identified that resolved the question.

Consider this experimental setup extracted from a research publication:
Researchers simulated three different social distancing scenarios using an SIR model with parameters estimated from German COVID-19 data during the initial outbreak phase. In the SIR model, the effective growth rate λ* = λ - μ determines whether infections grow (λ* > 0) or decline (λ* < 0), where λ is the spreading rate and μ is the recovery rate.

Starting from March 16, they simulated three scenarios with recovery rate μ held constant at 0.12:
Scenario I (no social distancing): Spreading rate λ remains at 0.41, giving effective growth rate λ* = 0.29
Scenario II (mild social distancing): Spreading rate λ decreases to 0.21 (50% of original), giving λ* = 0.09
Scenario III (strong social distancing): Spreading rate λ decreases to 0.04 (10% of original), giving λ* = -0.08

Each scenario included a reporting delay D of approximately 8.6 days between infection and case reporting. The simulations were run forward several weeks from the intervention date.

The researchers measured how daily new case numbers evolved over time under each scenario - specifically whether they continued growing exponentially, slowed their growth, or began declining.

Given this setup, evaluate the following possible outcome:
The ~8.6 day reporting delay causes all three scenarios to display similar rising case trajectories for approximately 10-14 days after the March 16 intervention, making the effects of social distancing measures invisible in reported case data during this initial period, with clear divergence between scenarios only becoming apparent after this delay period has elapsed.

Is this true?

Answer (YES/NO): YES